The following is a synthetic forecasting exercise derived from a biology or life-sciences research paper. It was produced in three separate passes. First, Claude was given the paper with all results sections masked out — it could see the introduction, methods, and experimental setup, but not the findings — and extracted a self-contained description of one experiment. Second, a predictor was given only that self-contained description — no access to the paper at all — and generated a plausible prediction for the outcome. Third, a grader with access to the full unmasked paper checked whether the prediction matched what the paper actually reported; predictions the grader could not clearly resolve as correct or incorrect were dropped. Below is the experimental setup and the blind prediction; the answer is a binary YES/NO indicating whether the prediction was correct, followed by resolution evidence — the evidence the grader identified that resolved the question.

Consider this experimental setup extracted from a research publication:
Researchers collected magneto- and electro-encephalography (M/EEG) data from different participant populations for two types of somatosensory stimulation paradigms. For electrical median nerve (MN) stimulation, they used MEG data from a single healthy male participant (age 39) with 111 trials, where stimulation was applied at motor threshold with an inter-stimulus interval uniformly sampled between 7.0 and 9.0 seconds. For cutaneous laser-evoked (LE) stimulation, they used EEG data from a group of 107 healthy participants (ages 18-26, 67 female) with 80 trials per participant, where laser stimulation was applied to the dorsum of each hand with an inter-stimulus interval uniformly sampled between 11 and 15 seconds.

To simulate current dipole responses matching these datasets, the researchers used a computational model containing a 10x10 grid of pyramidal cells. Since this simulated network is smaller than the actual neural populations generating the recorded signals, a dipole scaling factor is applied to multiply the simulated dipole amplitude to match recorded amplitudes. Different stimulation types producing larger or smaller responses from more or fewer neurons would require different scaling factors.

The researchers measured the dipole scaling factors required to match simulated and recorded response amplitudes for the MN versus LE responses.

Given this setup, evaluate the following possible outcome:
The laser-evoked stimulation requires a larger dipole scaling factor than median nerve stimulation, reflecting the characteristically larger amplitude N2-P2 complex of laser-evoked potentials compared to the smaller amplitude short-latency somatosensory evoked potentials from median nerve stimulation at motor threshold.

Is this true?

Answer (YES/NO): YES